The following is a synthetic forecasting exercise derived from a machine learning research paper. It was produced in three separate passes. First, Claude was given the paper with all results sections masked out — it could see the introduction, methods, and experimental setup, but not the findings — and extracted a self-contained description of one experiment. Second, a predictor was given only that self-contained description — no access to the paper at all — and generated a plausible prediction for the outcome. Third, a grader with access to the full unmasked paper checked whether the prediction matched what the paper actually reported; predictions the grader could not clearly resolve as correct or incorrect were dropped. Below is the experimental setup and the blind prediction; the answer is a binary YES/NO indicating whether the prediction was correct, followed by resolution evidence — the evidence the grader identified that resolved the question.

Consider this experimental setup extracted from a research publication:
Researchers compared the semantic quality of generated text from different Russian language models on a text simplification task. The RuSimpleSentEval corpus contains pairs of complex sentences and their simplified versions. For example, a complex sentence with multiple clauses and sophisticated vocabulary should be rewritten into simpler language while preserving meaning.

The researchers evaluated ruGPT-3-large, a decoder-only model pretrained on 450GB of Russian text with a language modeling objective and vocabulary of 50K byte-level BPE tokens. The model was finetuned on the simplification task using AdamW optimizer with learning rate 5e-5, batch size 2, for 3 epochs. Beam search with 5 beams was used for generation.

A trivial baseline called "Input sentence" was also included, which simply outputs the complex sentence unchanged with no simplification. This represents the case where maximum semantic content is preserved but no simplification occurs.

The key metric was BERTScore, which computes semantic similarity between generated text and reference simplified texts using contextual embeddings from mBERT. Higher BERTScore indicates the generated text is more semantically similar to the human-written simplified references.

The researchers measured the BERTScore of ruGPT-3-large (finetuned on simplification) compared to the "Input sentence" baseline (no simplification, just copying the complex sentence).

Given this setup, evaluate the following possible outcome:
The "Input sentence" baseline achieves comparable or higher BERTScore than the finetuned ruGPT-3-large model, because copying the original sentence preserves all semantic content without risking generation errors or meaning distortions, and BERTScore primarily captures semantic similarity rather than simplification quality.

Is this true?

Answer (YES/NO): YES